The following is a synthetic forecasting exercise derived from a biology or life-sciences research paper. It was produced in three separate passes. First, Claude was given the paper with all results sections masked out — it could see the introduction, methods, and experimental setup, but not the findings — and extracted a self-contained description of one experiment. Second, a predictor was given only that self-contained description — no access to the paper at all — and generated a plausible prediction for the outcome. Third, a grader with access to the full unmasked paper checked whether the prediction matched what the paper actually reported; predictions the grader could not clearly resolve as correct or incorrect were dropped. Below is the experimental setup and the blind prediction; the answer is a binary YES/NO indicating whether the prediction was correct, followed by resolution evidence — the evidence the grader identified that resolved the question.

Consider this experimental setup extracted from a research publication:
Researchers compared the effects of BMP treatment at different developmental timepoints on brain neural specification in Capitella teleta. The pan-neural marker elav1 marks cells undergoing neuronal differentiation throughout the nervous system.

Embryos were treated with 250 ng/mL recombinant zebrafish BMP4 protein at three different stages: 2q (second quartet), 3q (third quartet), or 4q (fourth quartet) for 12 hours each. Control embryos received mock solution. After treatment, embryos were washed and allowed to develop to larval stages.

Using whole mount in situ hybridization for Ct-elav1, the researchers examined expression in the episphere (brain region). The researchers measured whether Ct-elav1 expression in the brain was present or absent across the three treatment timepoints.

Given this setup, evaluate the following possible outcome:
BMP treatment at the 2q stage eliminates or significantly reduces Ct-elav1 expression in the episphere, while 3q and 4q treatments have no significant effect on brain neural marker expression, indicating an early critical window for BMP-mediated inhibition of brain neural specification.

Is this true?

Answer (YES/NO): NO